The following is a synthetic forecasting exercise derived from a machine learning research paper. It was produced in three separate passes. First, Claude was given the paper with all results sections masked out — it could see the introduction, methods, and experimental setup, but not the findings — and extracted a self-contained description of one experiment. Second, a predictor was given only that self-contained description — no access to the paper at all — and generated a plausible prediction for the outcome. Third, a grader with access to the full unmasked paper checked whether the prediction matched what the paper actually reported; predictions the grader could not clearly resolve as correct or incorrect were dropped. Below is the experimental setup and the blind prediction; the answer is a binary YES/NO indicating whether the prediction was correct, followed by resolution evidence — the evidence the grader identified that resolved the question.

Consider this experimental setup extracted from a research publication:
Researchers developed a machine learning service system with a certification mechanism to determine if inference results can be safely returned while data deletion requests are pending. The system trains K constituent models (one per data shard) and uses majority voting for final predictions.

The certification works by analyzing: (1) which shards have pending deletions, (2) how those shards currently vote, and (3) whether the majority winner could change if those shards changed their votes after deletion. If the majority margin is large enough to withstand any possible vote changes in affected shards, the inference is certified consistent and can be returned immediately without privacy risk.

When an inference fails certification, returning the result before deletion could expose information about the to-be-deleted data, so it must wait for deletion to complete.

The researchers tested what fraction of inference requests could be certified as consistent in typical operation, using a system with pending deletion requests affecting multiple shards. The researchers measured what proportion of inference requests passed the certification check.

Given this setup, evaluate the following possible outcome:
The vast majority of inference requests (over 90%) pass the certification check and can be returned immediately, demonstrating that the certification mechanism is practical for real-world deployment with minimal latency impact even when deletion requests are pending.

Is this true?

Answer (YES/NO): YES